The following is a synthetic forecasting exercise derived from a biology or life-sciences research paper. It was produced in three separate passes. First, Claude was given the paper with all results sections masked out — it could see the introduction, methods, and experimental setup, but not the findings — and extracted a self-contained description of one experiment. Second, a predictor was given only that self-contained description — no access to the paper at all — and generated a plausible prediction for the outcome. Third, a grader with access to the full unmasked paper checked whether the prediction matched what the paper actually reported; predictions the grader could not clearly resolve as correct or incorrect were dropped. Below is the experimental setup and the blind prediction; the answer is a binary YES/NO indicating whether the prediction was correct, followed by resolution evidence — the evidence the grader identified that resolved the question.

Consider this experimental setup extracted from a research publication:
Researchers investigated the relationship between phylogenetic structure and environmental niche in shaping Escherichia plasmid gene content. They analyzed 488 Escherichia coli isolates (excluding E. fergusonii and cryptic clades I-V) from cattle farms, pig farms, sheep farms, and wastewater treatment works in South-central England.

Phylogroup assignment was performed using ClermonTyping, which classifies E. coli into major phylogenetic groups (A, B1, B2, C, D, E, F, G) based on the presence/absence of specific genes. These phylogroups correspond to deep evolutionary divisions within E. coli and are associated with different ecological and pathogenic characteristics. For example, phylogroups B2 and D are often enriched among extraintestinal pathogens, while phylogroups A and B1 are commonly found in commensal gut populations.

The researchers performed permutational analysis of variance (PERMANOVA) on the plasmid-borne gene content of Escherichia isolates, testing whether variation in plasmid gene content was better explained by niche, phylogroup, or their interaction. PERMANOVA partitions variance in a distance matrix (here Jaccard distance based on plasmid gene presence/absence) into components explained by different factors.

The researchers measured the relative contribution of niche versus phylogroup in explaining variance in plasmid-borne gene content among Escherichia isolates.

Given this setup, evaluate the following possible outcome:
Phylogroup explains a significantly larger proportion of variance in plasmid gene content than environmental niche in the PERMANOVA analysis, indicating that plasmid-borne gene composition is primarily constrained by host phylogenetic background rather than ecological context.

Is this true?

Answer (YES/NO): NO